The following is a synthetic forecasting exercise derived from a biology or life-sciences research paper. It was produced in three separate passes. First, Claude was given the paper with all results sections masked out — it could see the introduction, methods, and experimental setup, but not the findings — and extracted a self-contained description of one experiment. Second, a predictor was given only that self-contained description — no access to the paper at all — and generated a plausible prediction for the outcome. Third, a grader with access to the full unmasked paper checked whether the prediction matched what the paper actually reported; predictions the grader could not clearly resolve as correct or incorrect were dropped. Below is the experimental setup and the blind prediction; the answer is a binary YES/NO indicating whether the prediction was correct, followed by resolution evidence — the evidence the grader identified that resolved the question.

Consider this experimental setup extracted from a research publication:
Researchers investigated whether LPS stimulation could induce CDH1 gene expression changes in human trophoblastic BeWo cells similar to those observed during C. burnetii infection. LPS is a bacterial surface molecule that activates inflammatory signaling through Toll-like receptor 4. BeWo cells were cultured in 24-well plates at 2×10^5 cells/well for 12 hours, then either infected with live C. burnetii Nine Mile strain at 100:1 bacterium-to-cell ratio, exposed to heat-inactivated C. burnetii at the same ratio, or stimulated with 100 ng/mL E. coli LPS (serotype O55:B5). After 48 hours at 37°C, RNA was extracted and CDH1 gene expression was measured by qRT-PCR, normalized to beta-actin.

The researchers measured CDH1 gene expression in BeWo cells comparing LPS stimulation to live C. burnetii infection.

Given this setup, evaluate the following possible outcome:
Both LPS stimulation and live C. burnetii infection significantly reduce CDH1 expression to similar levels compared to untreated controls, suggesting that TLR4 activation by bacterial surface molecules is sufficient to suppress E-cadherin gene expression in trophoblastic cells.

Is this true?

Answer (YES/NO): NO